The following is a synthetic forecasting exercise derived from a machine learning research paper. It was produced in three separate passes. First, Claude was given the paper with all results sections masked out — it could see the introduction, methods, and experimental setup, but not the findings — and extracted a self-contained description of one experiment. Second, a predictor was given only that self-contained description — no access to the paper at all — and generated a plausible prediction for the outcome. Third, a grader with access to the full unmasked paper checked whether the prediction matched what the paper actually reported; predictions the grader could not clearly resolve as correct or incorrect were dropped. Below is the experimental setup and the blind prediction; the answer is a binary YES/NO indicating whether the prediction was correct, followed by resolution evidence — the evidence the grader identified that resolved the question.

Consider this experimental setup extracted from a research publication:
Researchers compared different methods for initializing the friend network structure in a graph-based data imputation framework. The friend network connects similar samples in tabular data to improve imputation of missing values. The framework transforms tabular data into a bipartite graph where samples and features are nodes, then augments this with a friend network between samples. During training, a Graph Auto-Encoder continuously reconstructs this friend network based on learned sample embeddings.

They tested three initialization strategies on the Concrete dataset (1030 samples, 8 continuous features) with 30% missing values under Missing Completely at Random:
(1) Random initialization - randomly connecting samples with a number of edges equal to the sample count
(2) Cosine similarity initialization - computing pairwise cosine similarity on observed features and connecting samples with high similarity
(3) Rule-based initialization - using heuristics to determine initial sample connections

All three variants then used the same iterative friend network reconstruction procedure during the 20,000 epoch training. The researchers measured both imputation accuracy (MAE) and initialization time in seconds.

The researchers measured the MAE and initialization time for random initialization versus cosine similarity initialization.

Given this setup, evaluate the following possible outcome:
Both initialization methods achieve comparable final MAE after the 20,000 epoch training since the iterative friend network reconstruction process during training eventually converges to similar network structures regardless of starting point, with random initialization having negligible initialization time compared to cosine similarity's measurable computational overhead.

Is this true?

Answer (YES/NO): YES